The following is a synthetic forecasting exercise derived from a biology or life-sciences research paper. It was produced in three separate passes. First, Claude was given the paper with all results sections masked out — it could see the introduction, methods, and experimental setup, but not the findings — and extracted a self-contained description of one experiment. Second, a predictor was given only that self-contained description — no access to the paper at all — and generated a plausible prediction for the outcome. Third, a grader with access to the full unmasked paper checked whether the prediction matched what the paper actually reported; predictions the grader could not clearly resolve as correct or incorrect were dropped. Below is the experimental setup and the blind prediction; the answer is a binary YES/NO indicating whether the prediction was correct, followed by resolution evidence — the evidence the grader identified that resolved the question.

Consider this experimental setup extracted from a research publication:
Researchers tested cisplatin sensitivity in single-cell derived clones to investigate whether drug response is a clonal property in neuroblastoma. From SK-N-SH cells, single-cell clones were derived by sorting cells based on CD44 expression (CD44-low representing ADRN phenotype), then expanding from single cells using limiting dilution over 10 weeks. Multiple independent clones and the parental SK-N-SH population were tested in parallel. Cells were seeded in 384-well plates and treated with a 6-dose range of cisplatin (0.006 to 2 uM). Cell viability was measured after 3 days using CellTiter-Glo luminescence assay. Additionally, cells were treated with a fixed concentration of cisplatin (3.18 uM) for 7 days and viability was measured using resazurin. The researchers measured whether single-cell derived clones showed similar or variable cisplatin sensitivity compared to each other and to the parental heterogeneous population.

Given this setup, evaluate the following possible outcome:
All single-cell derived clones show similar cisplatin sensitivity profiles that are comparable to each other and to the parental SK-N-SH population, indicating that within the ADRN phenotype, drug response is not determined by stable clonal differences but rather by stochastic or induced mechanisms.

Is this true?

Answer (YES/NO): NO